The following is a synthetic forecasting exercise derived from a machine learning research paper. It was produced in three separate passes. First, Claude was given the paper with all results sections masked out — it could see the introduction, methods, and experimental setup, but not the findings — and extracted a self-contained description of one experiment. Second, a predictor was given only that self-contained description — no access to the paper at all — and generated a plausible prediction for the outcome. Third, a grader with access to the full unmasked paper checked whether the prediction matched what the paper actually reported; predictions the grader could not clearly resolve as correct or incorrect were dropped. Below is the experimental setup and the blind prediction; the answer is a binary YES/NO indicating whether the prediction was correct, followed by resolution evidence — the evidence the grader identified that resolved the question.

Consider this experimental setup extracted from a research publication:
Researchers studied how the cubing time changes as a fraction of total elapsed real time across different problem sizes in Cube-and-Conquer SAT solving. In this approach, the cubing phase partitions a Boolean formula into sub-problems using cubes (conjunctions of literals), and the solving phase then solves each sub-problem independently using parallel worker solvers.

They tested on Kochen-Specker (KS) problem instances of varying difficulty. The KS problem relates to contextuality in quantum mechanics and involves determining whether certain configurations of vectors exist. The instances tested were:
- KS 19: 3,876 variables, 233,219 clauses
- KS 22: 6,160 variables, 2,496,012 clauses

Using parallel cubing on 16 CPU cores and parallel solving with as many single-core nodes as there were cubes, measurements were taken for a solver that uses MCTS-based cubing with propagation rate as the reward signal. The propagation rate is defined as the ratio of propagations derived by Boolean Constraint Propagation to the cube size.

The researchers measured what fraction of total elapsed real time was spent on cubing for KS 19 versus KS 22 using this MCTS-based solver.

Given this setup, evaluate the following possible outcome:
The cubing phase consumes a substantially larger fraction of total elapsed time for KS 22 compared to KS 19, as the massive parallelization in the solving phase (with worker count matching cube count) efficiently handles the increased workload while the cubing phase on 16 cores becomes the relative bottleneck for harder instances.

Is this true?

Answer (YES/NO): YES